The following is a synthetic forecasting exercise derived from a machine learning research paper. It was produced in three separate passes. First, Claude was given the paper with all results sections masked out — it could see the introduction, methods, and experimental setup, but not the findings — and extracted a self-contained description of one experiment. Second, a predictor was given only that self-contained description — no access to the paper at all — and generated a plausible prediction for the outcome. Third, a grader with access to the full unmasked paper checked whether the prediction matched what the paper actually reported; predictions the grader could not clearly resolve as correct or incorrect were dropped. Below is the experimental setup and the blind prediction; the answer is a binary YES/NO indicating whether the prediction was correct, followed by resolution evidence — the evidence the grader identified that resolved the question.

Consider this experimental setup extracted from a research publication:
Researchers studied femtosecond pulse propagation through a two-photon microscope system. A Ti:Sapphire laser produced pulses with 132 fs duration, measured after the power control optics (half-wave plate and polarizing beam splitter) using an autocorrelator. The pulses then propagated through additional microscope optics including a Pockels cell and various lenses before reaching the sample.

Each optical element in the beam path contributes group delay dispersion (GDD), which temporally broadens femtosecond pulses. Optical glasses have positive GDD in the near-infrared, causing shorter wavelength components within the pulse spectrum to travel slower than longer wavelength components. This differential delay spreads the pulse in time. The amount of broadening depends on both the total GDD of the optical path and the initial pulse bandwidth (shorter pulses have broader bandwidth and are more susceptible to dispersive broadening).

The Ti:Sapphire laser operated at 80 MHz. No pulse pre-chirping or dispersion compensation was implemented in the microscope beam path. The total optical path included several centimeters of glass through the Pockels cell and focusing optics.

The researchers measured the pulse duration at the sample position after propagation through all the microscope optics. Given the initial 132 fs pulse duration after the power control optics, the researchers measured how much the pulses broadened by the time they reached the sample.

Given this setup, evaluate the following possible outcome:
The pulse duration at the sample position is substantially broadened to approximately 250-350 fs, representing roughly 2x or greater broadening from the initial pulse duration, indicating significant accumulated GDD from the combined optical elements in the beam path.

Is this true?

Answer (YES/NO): YES